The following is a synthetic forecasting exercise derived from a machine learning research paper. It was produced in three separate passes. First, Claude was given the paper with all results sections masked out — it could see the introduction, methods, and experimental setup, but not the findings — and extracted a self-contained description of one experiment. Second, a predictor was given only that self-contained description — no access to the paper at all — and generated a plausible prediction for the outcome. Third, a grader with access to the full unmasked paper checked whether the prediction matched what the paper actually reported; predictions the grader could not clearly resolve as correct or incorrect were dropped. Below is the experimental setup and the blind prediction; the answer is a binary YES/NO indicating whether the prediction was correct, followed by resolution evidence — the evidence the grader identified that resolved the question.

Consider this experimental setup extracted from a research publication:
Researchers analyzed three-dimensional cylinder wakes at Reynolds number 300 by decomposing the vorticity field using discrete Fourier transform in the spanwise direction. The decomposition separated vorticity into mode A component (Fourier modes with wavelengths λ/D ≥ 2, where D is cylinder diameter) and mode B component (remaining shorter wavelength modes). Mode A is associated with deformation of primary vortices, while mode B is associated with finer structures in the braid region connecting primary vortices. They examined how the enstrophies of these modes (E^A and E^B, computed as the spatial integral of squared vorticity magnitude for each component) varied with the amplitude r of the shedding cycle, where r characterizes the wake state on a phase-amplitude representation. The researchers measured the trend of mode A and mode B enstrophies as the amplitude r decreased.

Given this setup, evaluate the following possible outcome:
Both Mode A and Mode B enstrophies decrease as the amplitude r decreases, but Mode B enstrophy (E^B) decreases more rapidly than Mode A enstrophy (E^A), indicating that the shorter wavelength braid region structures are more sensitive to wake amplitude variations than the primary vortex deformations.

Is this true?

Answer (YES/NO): NO